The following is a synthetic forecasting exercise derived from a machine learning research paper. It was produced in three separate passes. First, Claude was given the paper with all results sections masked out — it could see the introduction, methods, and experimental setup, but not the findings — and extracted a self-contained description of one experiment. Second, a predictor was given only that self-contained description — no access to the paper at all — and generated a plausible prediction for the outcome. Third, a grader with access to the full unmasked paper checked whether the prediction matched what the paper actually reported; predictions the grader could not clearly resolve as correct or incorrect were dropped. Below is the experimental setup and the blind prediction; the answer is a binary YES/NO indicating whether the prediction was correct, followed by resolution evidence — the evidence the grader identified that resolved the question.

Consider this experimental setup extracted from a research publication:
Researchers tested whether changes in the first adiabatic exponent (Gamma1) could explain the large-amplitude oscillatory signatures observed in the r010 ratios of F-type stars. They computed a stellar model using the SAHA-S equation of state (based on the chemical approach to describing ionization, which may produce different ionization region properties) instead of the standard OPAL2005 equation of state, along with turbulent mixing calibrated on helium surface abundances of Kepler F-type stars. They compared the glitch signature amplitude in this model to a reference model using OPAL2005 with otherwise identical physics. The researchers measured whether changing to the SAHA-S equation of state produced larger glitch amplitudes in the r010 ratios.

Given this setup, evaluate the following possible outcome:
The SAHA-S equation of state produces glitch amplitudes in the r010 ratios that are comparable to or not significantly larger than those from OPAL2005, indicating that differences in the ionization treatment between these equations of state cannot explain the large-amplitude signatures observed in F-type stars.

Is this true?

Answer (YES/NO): YES